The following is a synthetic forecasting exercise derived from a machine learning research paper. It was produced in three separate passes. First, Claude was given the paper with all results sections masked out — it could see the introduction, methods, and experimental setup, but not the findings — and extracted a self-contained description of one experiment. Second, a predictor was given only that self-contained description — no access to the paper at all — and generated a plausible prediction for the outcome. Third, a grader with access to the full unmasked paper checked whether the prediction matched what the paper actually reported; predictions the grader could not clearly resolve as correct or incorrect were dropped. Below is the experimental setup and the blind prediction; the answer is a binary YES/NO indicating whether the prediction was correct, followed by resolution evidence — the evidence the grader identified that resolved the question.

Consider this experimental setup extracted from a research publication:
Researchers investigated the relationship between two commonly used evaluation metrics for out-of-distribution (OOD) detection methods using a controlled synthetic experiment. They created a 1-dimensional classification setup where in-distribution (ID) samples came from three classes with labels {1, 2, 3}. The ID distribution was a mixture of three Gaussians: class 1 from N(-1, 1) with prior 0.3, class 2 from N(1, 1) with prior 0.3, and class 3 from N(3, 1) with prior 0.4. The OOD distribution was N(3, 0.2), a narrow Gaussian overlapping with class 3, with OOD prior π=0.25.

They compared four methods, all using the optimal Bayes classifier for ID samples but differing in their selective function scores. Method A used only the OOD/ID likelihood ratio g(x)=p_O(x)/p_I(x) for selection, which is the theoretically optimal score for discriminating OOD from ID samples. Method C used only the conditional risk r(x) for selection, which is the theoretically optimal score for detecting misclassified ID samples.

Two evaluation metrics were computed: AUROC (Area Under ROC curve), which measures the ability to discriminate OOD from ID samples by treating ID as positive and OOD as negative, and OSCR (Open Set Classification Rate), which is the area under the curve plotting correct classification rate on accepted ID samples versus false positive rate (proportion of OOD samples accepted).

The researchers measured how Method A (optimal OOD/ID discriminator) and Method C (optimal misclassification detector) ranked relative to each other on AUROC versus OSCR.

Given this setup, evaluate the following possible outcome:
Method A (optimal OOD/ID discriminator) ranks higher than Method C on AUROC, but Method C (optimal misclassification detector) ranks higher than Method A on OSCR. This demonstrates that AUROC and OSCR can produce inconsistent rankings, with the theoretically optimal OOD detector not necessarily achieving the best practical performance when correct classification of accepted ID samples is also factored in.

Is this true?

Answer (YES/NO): YES